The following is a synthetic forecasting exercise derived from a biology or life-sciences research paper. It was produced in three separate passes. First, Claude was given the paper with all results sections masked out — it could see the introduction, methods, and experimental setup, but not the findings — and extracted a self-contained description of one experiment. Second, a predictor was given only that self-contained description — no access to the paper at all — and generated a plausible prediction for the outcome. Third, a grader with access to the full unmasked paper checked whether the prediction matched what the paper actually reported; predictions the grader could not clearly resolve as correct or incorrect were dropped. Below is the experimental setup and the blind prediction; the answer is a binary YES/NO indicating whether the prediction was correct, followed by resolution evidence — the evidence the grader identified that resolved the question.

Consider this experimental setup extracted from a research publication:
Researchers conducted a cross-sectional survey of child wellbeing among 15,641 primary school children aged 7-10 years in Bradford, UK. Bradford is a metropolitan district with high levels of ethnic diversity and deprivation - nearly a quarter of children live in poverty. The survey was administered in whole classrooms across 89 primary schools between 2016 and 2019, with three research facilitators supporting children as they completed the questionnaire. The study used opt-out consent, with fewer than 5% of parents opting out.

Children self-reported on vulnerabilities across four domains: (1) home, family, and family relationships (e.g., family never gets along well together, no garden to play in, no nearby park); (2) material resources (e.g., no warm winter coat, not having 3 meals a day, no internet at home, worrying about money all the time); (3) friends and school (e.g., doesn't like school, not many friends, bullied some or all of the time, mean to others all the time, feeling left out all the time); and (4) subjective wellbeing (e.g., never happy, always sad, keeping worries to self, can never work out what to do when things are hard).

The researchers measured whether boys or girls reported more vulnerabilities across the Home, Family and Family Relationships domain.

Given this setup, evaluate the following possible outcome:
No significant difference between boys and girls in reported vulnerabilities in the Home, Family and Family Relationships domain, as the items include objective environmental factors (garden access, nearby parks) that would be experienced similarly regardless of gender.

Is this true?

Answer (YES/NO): NO